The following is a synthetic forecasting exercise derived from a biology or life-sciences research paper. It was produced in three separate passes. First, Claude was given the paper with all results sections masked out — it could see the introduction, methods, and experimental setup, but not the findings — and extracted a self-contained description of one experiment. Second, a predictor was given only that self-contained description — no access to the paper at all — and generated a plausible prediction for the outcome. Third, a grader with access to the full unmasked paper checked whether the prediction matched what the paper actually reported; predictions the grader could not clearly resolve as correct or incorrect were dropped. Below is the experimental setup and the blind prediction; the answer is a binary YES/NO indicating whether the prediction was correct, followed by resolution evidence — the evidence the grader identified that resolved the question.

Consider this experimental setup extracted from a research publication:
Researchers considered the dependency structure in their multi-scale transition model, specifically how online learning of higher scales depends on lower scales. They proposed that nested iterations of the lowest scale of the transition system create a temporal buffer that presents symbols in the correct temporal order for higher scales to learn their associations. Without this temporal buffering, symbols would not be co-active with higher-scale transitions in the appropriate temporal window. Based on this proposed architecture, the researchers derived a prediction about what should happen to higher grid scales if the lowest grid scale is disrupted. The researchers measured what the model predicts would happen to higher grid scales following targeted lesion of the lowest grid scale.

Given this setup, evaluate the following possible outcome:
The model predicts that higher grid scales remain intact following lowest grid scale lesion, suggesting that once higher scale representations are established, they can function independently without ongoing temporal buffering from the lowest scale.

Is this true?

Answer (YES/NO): NO